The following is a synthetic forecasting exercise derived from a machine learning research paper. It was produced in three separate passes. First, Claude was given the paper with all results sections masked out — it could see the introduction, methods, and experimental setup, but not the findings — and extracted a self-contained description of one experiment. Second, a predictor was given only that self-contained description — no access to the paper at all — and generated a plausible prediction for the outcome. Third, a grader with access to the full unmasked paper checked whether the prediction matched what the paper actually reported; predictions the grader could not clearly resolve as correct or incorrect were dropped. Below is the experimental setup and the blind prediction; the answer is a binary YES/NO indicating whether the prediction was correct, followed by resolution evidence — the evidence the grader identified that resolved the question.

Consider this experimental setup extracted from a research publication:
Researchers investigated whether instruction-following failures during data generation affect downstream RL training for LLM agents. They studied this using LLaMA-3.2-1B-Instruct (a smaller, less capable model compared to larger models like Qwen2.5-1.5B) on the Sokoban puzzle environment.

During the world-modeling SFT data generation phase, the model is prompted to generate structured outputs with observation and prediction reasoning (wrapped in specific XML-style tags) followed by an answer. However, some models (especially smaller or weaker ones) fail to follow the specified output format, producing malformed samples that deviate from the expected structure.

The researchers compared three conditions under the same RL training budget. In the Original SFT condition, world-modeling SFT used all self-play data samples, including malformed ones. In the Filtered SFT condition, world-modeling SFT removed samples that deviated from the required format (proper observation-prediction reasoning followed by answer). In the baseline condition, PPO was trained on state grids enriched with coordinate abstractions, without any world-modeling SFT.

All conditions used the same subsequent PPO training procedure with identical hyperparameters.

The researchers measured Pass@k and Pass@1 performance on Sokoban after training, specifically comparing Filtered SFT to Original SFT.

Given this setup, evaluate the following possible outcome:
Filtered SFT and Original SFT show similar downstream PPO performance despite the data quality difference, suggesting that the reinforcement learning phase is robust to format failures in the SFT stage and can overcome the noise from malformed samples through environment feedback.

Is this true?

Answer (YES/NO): NO